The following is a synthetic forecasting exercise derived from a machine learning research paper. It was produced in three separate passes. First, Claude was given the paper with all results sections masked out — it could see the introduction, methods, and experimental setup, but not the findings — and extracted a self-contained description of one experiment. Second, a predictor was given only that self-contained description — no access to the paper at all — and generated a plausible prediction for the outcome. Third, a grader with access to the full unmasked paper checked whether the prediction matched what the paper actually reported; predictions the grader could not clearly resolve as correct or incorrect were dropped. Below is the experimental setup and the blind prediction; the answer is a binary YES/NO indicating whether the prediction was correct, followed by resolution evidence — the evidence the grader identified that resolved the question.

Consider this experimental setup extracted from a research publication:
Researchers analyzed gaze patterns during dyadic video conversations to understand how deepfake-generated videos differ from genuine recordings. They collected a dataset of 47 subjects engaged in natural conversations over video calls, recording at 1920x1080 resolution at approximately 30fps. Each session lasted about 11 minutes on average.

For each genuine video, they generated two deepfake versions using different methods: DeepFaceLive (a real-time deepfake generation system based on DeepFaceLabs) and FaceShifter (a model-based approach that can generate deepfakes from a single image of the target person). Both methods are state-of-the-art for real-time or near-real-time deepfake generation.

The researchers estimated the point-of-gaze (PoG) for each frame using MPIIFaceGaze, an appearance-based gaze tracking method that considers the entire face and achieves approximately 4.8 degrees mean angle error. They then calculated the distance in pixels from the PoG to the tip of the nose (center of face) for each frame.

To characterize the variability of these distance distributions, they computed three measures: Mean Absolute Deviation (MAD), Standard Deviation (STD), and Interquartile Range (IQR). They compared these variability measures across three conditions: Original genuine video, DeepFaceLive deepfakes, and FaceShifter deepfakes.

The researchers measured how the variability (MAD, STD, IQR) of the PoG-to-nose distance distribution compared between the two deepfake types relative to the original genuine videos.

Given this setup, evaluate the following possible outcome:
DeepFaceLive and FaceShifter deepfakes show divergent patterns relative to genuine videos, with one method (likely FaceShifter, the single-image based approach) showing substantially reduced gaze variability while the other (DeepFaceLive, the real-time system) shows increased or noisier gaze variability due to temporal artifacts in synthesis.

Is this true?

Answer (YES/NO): YES